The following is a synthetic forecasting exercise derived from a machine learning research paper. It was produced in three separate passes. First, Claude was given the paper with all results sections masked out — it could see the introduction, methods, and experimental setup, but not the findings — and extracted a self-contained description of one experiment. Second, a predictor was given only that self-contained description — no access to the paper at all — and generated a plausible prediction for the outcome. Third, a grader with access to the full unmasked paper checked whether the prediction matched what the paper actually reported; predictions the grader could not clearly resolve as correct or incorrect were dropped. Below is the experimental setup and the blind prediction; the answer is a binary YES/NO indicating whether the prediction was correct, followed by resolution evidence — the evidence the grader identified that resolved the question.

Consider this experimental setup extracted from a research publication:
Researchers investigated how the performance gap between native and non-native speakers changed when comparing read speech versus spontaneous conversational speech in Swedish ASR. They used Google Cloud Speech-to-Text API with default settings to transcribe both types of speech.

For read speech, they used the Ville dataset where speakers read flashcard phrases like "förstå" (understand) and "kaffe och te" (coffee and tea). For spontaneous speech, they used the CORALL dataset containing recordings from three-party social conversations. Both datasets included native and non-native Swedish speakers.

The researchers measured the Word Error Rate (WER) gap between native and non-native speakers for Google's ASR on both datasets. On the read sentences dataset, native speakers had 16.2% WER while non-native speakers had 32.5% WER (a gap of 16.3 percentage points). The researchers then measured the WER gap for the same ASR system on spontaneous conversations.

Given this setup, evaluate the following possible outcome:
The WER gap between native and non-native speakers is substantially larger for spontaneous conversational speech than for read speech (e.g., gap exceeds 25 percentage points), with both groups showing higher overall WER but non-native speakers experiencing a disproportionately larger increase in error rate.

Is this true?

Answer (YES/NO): NO